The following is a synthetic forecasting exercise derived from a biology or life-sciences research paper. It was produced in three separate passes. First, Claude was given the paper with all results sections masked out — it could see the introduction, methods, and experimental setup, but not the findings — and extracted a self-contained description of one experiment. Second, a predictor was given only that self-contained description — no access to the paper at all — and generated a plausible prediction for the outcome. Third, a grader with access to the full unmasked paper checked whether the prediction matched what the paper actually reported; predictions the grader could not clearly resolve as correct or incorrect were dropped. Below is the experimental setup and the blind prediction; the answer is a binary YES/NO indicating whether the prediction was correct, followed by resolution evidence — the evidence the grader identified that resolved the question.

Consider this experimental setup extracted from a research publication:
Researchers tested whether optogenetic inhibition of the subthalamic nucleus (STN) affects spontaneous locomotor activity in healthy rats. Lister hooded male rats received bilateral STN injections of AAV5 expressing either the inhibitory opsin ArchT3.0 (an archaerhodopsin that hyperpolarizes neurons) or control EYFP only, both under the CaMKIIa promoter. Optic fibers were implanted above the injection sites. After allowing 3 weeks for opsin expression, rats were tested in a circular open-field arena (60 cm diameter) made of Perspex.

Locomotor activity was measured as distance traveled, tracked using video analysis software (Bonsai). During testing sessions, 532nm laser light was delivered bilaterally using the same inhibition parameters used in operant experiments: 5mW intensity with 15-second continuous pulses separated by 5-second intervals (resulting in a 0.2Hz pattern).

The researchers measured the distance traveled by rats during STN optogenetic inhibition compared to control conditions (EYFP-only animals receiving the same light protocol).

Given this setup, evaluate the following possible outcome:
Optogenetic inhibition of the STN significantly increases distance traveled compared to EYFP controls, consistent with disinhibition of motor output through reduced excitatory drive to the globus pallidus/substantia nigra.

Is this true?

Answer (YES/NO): YES